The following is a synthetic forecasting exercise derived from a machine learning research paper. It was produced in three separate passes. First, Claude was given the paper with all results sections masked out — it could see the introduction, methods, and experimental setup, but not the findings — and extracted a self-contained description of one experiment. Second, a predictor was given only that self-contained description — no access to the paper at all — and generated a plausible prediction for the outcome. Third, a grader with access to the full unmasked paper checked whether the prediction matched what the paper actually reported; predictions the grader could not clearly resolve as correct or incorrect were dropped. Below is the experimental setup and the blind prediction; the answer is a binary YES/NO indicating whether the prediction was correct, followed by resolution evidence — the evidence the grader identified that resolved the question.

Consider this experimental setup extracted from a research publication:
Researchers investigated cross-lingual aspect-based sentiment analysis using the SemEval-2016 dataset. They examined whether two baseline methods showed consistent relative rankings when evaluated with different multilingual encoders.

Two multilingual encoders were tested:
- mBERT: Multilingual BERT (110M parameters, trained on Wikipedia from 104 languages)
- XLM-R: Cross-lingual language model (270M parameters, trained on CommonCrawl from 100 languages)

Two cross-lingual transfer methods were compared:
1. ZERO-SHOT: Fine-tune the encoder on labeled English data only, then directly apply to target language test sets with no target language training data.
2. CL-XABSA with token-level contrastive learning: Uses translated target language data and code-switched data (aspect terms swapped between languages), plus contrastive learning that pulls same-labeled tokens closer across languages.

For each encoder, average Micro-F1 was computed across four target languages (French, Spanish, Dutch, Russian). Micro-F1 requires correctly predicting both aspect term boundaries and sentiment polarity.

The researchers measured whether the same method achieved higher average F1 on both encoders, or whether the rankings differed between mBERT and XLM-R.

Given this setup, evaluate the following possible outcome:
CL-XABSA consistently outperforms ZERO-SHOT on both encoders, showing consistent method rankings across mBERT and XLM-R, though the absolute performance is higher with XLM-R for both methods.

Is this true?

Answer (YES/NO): YES